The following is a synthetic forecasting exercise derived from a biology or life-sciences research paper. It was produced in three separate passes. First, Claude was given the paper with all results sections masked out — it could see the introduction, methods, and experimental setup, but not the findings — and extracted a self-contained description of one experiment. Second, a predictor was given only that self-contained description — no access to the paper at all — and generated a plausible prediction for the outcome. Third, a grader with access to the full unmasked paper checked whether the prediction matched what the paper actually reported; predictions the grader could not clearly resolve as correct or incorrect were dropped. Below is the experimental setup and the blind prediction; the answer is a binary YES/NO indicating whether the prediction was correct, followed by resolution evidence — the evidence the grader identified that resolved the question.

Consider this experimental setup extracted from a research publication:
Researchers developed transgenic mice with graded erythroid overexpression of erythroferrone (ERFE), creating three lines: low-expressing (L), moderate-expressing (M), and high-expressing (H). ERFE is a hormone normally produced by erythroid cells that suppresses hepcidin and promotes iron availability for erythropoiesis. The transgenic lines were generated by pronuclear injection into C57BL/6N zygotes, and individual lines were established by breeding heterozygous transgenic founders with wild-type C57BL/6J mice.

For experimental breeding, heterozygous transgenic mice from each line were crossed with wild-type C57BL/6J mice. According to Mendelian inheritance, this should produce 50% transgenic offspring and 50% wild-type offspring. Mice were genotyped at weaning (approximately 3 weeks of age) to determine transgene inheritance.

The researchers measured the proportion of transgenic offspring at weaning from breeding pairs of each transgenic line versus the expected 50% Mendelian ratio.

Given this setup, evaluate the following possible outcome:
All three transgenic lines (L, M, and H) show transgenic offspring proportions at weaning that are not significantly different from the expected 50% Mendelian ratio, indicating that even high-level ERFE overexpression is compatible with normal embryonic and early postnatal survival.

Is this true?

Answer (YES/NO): NO